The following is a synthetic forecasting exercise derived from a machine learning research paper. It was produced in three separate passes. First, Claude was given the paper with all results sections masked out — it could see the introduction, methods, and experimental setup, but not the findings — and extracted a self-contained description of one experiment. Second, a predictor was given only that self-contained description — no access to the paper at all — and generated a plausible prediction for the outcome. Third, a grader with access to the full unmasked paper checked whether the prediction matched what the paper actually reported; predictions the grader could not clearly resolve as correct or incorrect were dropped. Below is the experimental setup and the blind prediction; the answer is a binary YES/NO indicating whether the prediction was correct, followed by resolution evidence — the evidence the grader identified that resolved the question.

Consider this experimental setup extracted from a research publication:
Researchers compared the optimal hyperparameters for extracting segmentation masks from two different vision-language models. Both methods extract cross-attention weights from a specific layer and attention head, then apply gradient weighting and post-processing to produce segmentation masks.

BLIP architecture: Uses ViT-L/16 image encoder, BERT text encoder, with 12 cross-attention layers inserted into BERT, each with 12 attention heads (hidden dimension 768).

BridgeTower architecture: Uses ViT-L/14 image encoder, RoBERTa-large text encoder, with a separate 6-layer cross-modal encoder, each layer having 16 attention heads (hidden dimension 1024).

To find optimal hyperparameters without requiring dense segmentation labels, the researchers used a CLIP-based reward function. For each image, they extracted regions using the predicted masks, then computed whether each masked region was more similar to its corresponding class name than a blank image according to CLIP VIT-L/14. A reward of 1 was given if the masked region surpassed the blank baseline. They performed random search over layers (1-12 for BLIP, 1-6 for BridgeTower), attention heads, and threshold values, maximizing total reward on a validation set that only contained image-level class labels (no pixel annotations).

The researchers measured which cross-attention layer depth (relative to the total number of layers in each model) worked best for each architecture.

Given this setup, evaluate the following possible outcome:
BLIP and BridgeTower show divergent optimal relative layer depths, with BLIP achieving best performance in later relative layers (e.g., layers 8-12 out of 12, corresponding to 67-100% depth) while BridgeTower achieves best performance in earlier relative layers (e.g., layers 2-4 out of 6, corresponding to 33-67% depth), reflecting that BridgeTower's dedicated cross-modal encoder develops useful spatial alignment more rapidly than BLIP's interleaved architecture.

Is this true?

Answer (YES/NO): YES